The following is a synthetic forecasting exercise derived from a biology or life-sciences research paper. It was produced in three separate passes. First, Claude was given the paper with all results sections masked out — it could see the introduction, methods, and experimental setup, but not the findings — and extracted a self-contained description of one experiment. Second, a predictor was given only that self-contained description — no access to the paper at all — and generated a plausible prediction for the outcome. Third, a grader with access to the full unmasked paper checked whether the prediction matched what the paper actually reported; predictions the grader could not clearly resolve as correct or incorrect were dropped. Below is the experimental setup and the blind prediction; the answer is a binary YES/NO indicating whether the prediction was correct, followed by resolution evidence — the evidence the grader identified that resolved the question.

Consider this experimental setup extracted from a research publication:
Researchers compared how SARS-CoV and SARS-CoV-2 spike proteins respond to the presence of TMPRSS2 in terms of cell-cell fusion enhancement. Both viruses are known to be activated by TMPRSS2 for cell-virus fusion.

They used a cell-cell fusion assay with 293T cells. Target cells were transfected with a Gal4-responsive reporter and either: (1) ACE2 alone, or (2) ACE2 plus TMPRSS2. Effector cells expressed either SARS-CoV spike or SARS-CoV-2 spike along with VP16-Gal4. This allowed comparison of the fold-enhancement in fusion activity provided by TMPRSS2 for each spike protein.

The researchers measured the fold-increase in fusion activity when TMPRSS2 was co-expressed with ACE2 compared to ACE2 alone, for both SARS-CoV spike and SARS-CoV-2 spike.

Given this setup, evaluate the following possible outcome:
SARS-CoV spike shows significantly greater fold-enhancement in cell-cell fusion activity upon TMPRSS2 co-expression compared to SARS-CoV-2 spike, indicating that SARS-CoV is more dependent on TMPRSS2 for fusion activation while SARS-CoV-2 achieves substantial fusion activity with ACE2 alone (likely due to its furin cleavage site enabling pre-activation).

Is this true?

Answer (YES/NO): YES